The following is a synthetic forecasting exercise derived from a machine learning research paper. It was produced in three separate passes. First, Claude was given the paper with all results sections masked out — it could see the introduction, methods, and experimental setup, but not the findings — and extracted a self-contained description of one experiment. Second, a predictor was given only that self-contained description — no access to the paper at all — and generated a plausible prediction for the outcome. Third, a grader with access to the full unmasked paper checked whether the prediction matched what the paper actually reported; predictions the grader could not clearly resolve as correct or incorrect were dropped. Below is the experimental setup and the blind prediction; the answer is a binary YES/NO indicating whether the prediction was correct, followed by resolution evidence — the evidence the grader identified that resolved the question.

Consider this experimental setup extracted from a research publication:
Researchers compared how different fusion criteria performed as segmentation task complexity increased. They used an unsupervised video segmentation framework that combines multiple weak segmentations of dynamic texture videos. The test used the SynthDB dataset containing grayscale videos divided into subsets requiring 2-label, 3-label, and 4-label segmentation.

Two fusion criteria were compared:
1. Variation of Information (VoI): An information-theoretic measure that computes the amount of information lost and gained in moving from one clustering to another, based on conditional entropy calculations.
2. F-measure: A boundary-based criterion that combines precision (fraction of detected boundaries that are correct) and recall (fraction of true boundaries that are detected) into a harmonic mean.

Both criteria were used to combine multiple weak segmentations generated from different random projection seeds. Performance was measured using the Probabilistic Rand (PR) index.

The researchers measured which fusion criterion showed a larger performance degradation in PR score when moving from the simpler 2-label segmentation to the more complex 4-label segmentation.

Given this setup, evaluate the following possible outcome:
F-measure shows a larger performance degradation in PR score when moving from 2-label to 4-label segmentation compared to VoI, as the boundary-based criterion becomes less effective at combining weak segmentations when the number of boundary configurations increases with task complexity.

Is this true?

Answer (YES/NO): YES